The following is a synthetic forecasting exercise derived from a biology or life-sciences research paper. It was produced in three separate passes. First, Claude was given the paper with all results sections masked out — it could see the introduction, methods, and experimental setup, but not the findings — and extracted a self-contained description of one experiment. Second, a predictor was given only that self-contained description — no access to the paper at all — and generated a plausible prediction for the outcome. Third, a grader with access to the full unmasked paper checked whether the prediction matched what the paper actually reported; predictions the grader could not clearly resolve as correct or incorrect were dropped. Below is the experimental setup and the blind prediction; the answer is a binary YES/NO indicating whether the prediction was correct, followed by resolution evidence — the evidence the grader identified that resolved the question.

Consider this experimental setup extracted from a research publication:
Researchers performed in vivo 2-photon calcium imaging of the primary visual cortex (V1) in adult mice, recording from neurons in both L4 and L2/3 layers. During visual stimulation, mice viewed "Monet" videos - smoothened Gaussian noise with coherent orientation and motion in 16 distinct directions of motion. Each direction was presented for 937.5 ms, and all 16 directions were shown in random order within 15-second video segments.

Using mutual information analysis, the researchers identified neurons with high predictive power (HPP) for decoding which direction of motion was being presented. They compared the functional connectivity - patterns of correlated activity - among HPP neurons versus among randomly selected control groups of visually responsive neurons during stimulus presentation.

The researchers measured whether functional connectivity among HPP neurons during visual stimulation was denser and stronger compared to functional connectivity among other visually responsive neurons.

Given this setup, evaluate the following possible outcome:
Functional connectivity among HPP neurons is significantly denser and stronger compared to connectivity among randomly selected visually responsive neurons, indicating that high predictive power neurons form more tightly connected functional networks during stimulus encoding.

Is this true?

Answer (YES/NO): YES